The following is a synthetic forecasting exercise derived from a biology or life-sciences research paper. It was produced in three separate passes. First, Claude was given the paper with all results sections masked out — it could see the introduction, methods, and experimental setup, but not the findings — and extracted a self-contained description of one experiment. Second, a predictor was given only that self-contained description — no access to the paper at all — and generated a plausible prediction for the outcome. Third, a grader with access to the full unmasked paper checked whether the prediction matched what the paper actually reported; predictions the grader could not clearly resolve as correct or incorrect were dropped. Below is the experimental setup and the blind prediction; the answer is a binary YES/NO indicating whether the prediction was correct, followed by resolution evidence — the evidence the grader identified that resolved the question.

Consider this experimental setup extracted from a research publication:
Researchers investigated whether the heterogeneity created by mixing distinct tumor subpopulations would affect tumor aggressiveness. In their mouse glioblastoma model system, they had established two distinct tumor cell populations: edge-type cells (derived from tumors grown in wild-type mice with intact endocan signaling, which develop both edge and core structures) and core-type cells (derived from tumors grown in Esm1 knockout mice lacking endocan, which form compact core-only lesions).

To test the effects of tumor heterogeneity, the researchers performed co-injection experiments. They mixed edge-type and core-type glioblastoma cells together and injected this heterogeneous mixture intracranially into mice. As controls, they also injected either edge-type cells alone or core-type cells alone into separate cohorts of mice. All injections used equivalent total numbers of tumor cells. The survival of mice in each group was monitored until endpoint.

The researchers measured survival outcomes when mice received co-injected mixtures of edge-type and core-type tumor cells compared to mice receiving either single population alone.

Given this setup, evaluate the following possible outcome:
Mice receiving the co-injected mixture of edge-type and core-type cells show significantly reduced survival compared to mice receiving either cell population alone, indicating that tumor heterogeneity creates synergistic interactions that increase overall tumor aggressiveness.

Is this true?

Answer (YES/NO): YES